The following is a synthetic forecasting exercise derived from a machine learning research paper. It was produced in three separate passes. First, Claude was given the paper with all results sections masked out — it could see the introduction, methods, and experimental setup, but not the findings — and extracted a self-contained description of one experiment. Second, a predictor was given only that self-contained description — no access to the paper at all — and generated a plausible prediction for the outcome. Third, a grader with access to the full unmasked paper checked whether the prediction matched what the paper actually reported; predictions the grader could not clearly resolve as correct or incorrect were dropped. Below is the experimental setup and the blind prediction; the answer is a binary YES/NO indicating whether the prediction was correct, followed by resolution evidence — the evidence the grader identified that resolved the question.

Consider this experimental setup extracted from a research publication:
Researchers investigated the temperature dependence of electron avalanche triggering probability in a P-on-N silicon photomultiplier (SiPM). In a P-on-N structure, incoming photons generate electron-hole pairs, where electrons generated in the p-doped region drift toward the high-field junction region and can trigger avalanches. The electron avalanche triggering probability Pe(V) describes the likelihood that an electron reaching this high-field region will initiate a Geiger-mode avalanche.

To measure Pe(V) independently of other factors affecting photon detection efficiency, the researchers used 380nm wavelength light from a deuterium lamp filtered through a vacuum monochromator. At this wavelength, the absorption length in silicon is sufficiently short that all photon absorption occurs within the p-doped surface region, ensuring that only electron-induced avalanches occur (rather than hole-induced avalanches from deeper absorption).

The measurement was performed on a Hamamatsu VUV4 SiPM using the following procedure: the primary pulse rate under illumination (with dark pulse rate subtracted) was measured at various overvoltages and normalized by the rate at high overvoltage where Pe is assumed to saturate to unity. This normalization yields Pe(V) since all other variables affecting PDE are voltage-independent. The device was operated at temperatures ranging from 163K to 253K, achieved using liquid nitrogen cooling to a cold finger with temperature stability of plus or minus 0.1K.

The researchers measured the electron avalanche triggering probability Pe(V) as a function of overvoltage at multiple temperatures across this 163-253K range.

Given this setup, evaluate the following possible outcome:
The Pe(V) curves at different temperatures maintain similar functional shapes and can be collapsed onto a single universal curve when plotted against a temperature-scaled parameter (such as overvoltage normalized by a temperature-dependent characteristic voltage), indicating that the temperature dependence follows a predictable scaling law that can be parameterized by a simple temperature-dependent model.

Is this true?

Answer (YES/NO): NO